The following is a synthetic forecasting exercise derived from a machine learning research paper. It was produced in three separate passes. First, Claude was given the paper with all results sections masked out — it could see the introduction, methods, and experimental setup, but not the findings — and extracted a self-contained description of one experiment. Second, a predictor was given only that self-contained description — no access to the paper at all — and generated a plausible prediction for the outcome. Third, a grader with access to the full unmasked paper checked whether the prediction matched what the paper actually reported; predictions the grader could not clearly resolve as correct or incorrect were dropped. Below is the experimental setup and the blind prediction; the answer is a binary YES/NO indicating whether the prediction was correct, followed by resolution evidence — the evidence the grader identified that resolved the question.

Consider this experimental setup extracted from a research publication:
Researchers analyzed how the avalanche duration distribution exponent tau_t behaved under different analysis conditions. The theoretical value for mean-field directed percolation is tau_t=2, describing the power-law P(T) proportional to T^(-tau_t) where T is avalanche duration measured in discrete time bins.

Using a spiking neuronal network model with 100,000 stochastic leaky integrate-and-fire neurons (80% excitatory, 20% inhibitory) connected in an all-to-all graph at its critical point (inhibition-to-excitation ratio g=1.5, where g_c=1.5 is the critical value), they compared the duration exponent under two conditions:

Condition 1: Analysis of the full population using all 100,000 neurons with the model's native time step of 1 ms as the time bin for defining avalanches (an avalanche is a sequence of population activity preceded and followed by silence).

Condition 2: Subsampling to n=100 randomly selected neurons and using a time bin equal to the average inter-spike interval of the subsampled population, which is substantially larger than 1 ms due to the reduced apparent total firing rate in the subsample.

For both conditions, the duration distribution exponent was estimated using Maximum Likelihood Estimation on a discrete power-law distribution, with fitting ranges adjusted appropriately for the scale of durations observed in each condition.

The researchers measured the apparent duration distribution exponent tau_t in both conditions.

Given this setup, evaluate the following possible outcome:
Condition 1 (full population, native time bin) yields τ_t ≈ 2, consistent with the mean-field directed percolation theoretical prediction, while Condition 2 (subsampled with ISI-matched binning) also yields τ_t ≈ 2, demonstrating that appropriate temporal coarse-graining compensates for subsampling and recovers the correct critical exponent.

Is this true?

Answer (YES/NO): NO